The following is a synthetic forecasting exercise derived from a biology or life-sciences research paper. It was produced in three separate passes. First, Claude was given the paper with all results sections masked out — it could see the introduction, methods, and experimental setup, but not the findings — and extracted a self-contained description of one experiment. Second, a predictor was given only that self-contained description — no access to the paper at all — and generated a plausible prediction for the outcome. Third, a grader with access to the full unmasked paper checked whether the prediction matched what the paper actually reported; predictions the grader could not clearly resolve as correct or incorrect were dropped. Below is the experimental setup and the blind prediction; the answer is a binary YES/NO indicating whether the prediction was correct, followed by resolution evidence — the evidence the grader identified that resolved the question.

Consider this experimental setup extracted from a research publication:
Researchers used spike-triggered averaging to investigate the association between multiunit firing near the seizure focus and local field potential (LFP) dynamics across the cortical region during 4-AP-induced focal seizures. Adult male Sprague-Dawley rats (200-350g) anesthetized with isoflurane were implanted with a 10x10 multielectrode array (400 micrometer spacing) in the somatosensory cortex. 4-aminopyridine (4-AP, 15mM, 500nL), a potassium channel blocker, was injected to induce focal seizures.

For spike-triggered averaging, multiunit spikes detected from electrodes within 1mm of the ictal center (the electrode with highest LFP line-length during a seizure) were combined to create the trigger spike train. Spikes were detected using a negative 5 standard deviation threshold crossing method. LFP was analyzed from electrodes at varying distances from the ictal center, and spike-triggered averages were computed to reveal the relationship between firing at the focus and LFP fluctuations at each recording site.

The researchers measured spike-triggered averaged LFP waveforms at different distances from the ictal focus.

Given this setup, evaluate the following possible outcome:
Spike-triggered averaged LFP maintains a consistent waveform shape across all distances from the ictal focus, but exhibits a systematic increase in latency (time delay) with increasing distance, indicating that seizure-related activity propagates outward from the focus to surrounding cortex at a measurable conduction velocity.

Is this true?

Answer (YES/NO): NO